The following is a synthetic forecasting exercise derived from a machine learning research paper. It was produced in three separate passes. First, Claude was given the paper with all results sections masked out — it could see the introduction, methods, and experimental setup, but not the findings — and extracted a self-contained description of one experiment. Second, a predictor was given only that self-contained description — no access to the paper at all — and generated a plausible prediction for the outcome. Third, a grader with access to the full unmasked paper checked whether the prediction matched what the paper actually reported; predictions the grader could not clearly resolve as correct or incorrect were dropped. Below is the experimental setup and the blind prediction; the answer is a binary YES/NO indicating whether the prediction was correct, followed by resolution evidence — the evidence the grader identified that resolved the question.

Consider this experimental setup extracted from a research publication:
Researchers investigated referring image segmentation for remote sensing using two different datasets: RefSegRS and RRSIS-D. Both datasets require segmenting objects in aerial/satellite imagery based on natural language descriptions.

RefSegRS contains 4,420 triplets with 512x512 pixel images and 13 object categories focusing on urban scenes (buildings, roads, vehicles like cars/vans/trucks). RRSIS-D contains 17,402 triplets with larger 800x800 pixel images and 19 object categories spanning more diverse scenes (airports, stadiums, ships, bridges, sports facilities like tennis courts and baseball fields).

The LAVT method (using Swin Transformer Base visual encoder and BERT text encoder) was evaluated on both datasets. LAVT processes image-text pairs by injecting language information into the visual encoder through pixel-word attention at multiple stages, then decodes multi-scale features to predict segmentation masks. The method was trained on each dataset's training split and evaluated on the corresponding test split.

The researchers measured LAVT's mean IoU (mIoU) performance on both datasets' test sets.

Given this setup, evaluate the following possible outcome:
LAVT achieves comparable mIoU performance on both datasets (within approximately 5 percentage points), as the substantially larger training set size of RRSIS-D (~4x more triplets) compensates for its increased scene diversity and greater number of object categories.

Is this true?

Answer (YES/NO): NO